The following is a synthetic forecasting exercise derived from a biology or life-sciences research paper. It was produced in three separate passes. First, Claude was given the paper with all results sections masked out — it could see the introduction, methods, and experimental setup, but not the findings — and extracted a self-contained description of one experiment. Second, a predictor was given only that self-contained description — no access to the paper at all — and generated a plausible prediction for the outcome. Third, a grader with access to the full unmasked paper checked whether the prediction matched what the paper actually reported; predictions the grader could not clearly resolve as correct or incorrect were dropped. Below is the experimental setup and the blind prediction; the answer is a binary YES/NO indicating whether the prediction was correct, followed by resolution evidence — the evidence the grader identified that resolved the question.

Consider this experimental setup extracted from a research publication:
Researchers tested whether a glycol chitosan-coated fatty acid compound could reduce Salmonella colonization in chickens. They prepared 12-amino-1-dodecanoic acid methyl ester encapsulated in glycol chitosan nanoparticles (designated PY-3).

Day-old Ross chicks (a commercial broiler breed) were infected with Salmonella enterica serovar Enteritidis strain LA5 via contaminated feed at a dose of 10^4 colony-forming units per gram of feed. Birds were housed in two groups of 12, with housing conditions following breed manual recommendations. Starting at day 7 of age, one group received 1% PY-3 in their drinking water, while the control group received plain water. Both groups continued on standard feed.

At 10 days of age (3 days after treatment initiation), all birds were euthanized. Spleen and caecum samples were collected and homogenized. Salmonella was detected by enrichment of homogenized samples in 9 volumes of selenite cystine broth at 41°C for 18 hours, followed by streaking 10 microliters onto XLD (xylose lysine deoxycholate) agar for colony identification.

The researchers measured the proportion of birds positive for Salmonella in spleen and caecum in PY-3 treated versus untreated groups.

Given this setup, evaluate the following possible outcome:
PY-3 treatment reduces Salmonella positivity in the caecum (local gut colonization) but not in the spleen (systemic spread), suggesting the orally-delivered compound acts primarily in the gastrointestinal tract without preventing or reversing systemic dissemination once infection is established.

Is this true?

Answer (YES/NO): NO